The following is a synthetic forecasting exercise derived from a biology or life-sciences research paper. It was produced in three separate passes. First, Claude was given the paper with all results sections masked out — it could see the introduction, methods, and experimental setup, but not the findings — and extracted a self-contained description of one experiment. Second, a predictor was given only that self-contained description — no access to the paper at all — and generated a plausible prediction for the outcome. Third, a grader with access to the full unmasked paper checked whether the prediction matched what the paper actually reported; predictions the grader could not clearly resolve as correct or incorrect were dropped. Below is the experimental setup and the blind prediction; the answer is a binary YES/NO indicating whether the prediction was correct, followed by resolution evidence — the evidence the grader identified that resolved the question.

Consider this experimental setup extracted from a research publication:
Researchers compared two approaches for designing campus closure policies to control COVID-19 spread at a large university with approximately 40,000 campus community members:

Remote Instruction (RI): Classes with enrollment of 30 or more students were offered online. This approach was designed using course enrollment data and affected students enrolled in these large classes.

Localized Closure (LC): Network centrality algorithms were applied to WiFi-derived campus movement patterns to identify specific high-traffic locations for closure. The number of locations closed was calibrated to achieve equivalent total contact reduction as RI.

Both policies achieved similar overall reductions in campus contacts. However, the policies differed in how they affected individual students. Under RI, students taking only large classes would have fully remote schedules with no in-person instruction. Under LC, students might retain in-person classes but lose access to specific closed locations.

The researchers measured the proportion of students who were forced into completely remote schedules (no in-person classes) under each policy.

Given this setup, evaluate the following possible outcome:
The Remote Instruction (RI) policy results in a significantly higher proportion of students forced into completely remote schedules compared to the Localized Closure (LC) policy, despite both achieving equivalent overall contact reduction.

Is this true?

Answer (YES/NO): YES